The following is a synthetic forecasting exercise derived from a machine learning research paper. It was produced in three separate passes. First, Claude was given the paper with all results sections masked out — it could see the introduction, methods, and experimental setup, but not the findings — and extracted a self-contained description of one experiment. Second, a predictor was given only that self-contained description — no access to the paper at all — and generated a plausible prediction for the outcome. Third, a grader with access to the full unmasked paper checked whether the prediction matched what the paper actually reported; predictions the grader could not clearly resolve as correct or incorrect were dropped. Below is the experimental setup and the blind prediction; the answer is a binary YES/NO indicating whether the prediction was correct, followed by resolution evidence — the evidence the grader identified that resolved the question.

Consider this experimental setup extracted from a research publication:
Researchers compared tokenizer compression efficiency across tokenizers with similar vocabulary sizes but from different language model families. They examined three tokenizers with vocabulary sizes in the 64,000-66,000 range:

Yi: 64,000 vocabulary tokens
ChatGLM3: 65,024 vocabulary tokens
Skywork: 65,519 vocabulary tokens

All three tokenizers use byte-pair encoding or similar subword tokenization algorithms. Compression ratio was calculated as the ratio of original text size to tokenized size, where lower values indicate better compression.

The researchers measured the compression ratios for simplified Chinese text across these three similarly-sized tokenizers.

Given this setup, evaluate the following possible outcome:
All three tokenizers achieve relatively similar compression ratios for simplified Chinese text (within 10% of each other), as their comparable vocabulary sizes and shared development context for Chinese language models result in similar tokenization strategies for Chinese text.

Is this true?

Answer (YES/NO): NO